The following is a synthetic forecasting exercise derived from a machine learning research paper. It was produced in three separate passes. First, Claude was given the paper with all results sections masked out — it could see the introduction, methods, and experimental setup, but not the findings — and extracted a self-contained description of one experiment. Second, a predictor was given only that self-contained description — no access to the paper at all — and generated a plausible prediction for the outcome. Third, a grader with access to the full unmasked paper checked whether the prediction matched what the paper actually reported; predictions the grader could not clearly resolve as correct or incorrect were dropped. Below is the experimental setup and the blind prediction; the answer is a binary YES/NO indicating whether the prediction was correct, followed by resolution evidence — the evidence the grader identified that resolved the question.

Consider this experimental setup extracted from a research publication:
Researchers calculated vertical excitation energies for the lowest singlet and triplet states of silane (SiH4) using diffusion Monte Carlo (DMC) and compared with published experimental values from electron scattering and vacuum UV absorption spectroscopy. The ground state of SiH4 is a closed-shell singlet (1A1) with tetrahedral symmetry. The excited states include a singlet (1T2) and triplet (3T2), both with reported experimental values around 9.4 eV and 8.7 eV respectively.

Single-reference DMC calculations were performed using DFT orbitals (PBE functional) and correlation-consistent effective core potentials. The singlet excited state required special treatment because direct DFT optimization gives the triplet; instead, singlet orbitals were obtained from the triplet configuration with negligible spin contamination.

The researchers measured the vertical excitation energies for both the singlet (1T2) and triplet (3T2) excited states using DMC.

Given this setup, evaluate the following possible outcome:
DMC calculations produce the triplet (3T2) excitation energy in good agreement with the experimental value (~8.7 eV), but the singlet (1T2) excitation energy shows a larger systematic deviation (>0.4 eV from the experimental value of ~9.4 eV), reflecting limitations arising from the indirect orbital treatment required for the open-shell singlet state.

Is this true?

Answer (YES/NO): NO